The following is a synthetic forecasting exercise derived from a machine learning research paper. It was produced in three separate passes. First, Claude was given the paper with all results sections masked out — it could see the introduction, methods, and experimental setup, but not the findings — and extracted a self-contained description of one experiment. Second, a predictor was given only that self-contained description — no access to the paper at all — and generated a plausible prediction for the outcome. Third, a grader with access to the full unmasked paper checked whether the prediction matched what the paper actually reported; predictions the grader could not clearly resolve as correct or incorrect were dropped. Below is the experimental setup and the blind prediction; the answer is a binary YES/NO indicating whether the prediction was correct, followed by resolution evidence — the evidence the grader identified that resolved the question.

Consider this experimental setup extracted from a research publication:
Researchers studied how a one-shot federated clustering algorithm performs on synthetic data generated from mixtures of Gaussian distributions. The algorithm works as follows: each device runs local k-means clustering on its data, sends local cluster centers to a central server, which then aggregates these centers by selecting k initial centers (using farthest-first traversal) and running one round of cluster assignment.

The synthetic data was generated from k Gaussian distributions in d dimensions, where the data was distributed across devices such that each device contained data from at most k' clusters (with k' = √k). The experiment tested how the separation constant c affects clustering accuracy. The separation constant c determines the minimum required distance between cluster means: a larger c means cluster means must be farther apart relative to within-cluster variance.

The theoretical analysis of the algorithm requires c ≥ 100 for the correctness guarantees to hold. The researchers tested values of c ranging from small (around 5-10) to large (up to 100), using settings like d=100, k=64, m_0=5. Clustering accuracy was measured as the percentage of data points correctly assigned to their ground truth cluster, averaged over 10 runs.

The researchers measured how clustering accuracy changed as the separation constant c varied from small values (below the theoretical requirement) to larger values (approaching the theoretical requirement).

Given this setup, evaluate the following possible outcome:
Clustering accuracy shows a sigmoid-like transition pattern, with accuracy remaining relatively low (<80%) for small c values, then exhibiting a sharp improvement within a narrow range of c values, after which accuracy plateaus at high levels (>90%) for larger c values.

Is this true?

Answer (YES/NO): NO